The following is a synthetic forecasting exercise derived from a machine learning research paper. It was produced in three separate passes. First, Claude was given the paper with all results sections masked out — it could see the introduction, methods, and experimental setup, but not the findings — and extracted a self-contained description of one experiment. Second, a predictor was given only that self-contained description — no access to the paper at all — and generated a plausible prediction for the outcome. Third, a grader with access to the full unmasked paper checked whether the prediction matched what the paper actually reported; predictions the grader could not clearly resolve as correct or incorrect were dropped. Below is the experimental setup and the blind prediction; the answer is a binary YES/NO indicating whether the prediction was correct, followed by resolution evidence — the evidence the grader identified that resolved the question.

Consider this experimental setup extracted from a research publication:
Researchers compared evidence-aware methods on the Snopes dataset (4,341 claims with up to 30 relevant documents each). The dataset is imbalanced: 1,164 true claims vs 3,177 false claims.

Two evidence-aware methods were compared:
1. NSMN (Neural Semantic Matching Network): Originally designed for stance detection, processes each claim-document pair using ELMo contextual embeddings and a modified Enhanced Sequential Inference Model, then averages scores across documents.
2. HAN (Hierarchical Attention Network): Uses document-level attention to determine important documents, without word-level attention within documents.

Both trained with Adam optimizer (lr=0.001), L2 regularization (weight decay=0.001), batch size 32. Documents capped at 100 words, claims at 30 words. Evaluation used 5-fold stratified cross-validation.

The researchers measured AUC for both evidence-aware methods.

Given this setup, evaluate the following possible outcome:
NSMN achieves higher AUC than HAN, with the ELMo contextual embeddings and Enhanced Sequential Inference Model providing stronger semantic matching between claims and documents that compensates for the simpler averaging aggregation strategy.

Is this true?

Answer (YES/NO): YES